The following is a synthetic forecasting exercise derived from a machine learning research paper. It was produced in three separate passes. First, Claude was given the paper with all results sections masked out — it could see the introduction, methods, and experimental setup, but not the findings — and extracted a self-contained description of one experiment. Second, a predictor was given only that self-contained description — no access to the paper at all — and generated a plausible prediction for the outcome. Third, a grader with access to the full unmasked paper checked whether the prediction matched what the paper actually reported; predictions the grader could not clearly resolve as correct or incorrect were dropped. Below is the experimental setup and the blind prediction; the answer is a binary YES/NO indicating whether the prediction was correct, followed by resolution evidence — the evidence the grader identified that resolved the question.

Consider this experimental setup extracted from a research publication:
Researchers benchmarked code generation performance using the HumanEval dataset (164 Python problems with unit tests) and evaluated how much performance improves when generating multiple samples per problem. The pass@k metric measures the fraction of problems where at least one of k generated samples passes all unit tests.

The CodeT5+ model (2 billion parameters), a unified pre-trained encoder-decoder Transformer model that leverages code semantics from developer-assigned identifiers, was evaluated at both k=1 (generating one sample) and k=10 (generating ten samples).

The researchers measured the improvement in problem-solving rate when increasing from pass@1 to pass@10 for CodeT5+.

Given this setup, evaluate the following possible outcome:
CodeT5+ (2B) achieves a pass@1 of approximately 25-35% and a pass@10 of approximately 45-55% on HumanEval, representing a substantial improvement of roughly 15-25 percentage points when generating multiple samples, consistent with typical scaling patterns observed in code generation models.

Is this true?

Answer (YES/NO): NO